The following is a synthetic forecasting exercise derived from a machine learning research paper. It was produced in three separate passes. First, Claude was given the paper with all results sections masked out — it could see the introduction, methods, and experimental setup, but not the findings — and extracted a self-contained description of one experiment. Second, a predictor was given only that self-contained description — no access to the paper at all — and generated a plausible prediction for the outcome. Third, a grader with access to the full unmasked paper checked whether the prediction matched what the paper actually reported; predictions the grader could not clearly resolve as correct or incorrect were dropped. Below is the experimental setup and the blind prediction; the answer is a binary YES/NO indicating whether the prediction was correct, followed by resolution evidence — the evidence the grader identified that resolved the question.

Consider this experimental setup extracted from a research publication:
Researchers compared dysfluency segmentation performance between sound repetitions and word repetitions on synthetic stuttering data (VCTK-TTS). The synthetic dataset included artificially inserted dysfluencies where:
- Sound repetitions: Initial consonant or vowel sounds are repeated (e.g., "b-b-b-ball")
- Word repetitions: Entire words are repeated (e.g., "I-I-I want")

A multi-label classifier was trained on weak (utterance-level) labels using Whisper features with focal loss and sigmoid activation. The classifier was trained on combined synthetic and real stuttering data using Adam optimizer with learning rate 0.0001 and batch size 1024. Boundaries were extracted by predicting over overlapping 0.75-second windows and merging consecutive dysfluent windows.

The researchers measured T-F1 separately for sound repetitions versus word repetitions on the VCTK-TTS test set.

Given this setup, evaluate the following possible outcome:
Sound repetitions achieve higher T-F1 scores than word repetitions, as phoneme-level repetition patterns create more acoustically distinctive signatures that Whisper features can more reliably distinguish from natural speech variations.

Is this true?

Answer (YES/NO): YES